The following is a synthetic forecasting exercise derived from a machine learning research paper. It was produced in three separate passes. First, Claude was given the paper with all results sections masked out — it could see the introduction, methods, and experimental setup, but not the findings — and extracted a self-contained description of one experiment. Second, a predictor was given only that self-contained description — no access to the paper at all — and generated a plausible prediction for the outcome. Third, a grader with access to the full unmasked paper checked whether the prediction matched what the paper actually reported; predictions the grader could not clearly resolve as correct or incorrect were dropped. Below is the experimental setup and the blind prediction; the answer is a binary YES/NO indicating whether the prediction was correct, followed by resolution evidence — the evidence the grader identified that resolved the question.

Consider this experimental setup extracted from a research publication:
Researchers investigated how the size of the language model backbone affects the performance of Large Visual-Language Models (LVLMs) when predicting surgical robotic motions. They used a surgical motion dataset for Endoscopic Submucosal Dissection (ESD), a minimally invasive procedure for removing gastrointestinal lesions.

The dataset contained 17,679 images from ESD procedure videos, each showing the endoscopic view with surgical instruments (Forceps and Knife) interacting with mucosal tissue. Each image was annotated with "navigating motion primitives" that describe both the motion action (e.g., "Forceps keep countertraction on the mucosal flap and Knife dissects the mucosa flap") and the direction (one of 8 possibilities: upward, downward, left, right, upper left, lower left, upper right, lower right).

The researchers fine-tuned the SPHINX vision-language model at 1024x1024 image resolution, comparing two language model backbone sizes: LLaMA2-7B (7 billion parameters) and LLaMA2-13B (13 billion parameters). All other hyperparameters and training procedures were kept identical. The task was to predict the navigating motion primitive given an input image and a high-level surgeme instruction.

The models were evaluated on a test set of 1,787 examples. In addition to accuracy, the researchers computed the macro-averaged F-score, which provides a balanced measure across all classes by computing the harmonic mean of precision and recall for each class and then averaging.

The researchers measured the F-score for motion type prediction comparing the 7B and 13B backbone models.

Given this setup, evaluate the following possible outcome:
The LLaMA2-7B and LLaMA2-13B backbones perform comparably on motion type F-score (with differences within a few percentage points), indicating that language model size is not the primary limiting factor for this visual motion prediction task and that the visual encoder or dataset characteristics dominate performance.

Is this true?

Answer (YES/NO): NO